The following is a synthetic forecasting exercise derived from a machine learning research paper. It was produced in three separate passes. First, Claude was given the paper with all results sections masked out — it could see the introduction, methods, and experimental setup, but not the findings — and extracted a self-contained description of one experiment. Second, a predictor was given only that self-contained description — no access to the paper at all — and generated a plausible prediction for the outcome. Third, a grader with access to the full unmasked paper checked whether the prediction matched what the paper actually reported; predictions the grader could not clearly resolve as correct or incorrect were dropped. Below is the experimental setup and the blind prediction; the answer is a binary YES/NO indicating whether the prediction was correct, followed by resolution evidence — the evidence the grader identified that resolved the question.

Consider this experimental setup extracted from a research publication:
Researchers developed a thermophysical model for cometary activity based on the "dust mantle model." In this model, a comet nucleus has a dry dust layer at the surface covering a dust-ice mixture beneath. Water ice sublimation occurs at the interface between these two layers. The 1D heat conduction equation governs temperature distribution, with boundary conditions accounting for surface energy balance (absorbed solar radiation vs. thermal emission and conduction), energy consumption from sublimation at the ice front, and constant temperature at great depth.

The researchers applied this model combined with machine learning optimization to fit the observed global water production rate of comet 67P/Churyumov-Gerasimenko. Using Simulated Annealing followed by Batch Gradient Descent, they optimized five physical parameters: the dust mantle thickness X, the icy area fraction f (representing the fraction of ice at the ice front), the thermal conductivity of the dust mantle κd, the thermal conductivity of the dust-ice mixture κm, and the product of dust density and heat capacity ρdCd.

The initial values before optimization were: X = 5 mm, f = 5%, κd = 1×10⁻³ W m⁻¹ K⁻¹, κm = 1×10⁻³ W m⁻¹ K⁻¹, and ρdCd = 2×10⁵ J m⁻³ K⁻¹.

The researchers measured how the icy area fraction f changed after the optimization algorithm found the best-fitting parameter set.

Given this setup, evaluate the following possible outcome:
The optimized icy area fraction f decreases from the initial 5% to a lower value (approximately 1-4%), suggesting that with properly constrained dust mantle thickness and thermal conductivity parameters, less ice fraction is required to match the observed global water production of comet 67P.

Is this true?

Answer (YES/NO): NO